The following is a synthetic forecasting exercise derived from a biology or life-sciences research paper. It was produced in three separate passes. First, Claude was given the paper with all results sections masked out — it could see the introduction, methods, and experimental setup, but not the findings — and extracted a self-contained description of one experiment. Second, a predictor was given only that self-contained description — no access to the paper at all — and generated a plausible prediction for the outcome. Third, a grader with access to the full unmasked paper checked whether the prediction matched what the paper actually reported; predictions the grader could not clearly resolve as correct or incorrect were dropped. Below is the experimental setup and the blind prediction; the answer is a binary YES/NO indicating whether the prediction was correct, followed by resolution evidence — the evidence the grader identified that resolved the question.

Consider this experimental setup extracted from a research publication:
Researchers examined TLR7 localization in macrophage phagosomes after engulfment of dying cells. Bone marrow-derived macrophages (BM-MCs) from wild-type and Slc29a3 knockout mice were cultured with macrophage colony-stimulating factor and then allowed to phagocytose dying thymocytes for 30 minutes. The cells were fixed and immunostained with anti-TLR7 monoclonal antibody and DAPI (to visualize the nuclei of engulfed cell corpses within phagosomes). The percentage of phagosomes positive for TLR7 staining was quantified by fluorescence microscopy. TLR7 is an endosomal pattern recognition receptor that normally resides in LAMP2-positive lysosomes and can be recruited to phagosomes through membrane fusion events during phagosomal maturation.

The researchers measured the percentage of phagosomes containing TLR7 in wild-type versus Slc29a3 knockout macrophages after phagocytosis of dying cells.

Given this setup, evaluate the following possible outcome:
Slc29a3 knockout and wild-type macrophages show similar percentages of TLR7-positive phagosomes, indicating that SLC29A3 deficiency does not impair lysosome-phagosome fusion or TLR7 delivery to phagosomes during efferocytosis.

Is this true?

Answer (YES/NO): NO